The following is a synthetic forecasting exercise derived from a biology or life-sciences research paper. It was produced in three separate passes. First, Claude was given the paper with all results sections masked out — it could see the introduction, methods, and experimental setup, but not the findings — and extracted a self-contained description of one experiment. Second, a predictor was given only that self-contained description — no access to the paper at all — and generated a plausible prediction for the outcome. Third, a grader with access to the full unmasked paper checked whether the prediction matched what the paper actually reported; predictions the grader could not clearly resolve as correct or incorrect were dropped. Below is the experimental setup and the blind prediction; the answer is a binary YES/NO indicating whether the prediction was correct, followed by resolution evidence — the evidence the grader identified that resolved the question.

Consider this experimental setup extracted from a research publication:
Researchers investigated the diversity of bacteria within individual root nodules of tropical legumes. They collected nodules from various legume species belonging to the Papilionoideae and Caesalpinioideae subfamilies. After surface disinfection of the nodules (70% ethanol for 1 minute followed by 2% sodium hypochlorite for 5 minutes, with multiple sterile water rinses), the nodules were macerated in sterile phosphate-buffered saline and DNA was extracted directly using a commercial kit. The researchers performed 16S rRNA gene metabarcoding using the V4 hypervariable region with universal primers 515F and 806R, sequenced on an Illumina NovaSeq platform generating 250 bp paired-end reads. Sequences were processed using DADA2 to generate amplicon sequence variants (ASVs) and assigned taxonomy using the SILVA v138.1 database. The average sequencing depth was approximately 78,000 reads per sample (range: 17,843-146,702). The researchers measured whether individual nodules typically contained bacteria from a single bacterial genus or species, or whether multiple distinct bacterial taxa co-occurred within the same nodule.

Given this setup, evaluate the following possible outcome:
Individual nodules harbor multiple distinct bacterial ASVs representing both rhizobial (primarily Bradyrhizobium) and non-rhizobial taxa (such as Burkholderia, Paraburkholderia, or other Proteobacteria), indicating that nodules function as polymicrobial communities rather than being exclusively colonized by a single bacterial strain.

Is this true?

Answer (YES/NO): YES